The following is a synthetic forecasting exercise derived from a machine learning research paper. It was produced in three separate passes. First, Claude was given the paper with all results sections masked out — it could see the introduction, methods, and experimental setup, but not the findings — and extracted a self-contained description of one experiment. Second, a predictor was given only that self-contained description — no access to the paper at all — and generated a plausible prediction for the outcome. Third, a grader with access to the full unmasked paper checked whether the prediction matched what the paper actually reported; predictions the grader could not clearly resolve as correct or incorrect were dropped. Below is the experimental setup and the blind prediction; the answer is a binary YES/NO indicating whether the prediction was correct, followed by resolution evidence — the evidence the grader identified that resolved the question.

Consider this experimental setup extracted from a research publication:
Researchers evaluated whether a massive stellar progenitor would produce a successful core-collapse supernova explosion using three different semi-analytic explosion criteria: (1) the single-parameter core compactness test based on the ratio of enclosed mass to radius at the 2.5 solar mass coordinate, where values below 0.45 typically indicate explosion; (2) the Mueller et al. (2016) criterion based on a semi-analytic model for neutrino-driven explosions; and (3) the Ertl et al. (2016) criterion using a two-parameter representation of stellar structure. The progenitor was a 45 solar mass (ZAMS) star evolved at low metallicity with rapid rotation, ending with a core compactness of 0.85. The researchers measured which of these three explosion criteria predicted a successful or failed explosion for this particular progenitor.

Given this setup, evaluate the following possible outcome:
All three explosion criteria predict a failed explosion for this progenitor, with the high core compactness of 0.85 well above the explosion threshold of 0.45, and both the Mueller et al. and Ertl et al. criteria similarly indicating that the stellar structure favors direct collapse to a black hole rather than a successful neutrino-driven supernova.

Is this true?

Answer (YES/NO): NO